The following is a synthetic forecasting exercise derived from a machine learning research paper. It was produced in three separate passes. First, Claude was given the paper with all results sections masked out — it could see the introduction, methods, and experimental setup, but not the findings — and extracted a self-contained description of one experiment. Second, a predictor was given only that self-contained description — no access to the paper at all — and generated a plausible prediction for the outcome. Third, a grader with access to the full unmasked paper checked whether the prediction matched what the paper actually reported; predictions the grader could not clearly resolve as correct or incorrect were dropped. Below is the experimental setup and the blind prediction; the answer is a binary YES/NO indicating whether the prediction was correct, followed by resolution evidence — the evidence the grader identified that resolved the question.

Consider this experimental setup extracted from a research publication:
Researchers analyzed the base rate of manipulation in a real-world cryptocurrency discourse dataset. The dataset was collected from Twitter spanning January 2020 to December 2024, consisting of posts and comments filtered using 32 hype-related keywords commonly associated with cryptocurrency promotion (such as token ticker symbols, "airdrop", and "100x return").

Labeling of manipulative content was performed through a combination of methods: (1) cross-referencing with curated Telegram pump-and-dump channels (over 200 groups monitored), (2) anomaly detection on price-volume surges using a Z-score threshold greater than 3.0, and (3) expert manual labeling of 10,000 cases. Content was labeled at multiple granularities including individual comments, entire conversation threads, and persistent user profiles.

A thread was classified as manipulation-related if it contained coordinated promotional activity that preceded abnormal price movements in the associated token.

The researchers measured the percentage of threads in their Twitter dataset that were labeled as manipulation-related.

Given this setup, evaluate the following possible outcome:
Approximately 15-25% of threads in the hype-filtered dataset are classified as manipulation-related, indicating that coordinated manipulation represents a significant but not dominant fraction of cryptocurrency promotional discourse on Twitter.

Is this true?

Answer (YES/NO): NO